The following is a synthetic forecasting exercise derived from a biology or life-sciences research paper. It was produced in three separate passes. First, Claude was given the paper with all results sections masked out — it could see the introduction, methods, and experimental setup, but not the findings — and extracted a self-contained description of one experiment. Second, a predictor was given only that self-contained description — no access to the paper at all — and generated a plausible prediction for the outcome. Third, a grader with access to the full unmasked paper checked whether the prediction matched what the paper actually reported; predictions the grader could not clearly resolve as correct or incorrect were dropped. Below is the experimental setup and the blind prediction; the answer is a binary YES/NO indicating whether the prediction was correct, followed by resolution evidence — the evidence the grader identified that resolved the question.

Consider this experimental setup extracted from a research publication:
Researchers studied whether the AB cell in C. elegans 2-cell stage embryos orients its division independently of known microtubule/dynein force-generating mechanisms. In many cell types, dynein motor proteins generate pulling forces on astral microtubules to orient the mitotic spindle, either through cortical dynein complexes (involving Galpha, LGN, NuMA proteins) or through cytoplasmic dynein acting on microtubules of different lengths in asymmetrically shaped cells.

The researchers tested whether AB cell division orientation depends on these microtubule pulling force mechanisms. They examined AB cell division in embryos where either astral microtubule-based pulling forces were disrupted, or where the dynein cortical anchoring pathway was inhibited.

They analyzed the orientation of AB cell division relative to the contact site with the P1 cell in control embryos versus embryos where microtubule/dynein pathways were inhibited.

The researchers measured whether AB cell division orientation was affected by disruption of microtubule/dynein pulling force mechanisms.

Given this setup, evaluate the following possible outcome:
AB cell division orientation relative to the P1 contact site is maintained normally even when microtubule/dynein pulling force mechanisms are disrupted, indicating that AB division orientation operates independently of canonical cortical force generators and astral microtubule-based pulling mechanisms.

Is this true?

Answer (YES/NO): YES